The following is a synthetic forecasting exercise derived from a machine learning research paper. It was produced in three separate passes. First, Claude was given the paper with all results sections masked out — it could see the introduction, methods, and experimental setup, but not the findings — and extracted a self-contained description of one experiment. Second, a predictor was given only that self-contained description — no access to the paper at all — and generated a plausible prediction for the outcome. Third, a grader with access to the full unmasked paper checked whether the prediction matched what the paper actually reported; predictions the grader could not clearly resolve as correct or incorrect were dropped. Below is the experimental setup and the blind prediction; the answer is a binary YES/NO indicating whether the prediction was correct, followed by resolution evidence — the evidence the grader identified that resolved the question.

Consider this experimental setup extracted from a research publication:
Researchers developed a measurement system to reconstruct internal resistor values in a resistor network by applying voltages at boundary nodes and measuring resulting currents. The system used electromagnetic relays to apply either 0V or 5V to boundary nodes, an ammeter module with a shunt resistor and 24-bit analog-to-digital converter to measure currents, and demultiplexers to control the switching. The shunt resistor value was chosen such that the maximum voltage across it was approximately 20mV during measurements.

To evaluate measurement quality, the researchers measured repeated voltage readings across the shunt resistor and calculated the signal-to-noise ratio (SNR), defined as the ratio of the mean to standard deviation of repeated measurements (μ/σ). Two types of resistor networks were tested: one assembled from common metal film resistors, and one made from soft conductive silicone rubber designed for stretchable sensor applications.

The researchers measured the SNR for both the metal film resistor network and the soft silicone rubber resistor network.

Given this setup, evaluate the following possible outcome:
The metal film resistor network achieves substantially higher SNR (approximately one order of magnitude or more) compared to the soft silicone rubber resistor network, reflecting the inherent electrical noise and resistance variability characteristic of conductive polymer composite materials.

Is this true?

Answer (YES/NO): NO